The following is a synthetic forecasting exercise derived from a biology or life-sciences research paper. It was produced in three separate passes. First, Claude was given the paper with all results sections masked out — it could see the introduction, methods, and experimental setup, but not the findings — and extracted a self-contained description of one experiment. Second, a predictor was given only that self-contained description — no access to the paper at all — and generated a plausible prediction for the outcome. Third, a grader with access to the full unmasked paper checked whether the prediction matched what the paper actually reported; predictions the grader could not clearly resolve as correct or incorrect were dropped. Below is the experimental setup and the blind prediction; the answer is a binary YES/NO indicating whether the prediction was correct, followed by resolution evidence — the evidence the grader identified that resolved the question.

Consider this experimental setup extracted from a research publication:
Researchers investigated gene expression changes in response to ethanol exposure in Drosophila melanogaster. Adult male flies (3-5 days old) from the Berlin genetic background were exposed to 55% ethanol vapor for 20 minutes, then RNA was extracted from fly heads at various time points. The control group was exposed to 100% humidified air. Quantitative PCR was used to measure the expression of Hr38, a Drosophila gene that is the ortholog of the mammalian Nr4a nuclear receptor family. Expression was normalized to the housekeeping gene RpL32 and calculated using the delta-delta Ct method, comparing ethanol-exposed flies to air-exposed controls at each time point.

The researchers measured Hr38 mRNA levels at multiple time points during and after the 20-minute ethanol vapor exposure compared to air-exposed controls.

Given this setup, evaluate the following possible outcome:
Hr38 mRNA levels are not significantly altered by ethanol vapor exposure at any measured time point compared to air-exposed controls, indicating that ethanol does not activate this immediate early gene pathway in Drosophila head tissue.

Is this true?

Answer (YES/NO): NO